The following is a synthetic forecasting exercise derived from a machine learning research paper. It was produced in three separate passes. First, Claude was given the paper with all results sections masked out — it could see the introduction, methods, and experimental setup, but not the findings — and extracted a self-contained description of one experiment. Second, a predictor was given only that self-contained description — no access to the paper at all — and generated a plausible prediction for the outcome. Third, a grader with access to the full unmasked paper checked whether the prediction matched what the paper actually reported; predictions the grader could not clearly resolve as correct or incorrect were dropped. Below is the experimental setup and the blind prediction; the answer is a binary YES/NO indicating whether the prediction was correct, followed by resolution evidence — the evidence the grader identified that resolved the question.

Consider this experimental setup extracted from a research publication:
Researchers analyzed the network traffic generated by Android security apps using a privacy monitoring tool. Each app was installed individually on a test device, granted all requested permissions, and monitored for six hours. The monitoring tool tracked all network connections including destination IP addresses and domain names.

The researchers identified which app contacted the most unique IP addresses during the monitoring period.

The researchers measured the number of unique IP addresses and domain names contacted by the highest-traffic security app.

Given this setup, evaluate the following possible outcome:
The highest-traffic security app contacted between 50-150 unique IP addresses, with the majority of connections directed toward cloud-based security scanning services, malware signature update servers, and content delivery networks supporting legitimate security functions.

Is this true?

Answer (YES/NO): NO